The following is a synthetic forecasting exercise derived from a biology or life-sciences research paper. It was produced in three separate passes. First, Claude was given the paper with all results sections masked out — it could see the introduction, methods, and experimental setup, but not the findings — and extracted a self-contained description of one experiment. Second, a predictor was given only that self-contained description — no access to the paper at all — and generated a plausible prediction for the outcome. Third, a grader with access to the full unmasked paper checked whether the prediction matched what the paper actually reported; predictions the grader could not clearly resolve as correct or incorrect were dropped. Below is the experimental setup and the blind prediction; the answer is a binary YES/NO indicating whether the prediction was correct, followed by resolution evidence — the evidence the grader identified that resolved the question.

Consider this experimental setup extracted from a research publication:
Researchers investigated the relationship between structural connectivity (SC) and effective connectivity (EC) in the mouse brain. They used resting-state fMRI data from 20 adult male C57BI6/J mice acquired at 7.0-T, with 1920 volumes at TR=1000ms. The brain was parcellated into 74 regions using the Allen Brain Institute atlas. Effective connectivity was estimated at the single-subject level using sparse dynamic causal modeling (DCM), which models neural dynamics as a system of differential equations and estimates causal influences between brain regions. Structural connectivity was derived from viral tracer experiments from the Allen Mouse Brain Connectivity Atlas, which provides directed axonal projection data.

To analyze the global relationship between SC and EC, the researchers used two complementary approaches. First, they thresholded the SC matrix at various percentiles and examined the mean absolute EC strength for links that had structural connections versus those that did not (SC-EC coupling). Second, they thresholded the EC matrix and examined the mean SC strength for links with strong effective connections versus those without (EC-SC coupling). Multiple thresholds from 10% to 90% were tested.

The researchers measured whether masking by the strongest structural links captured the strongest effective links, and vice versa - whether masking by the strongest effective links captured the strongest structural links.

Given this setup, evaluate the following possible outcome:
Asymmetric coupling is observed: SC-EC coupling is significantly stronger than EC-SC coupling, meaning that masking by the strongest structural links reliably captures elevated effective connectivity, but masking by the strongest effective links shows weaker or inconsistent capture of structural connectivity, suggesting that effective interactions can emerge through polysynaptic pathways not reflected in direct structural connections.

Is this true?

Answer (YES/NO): NO